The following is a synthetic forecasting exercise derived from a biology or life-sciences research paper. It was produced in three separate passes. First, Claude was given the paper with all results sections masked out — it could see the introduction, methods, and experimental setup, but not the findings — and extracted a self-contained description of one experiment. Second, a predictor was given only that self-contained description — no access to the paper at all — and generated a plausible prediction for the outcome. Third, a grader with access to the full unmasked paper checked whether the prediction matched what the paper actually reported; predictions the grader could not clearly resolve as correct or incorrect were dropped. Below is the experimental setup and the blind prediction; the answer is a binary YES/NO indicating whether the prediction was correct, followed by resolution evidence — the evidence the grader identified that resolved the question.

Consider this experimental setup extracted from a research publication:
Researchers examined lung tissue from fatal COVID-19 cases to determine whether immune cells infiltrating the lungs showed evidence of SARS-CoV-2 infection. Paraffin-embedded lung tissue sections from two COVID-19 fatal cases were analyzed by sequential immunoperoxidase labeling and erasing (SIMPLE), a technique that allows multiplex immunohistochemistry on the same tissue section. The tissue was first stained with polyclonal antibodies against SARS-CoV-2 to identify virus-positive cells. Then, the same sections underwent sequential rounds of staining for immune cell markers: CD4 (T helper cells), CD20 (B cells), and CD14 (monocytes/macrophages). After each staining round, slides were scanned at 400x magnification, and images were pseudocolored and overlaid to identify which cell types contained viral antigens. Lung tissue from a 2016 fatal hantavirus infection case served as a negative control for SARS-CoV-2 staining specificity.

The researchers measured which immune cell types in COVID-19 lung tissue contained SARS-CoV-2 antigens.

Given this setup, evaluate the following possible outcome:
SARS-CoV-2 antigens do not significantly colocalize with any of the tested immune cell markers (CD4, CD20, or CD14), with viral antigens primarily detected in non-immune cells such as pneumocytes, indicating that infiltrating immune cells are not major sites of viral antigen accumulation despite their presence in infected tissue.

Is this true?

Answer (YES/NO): NO